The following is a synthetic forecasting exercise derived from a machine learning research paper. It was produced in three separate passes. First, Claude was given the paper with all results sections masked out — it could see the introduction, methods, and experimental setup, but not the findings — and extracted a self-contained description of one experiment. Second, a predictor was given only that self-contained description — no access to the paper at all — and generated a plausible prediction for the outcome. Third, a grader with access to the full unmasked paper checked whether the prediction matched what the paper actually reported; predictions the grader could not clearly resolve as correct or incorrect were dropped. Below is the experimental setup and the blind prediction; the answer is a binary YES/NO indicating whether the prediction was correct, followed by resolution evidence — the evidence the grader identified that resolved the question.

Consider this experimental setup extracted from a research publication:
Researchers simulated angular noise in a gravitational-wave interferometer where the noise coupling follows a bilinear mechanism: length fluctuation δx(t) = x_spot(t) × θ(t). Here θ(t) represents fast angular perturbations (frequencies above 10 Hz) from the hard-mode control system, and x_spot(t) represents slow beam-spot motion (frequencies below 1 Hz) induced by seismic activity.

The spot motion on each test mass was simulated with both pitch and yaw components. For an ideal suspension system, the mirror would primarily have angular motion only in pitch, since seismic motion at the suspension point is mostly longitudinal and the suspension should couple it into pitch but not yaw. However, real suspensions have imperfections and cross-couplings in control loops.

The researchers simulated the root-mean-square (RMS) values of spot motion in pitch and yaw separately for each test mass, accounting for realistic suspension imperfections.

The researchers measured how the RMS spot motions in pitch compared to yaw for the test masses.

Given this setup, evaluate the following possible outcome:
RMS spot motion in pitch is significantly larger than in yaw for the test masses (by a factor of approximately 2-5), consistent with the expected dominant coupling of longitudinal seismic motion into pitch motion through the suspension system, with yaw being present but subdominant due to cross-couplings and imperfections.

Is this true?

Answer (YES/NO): NO